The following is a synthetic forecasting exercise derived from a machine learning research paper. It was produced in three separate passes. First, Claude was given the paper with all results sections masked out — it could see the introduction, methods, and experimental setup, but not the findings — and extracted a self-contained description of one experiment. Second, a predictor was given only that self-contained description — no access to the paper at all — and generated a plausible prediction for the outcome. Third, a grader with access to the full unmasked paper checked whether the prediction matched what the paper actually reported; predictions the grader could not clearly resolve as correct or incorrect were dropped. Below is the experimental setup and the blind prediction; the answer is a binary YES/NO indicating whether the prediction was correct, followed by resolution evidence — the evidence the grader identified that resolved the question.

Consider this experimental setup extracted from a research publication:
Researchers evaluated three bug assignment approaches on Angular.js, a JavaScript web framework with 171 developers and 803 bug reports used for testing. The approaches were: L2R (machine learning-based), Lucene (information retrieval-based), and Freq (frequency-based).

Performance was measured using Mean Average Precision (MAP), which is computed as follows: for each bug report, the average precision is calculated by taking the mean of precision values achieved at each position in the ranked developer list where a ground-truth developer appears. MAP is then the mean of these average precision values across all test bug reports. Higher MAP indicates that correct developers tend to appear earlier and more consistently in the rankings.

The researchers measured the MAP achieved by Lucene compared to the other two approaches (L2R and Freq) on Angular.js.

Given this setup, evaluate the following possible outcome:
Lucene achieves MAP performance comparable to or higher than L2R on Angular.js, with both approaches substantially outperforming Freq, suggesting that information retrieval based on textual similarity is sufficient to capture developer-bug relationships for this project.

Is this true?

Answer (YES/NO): NO